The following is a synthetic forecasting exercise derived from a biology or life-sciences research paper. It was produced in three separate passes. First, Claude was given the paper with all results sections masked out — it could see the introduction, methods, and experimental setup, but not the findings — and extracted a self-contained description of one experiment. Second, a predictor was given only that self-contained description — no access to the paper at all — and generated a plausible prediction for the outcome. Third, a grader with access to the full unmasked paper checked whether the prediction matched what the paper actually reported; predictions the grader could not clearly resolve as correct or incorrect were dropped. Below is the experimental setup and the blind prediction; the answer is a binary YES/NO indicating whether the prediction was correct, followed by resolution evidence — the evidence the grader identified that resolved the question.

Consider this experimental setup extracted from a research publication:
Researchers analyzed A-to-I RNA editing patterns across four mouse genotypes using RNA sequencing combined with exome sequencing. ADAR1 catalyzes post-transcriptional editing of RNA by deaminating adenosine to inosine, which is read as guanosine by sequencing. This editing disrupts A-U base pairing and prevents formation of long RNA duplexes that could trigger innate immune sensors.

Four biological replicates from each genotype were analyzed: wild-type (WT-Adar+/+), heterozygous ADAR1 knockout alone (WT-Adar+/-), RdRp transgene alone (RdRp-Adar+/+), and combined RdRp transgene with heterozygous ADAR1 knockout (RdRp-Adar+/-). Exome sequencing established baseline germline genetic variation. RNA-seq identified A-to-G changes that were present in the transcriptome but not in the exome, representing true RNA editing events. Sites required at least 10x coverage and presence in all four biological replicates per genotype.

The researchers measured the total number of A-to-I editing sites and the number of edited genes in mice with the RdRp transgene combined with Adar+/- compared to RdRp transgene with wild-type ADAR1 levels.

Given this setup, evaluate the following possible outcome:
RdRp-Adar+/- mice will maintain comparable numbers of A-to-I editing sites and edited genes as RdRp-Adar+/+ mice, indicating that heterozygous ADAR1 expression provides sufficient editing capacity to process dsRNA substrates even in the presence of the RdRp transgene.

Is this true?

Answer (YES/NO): NO